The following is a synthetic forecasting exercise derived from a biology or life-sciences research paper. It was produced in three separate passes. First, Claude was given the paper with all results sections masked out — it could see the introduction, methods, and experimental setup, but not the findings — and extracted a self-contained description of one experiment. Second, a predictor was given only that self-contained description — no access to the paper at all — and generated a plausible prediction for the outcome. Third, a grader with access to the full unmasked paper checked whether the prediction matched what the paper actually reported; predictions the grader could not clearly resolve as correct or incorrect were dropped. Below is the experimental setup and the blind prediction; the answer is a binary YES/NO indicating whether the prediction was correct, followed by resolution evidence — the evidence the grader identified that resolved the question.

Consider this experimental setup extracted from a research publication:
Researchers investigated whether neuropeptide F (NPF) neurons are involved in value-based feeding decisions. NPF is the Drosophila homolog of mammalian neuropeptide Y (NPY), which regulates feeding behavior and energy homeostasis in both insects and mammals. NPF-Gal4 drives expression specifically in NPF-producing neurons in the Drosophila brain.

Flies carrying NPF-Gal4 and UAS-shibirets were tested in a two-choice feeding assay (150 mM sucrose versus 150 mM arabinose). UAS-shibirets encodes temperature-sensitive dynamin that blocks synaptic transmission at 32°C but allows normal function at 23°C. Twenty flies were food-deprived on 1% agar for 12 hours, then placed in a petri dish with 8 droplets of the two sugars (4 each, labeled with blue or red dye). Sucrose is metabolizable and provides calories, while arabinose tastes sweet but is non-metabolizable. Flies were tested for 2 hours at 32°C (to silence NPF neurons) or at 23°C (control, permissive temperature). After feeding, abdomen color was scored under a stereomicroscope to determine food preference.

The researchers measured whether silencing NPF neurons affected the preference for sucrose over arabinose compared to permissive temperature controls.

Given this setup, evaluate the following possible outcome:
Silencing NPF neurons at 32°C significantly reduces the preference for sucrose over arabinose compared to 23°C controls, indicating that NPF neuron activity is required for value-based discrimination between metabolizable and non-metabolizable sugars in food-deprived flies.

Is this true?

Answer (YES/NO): NO